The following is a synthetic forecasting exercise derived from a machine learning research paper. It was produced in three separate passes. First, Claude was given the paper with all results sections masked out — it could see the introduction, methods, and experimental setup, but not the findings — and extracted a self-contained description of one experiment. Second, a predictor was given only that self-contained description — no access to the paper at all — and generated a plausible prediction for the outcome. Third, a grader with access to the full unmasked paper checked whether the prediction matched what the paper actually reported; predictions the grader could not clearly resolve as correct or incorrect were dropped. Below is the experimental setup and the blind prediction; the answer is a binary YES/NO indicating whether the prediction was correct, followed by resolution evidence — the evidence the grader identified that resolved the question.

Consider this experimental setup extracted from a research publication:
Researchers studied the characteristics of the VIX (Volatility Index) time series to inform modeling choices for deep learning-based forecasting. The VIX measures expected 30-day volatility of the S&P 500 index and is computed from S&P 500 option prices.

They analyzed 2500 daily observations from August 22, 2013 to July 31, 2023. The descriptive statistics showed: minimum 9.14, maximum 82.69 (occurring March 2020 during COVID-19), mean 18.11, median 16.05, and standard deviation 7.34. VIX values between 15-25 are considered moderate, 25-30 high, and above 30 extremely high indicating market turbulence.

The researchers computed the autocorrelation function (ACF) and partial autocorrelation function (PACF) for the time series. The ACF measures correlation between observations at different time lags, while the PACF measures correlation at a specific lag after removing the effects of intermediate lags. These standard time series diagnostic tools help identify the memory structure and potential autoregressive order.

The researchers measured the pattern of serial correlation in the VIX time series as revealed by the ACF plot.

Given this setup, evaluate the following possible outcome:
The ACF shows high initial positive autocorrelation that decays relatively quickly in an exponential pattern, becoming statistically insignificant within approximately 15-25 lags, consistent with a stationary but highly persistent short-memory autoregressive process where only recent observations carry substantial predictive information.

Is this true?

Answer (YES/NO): NO